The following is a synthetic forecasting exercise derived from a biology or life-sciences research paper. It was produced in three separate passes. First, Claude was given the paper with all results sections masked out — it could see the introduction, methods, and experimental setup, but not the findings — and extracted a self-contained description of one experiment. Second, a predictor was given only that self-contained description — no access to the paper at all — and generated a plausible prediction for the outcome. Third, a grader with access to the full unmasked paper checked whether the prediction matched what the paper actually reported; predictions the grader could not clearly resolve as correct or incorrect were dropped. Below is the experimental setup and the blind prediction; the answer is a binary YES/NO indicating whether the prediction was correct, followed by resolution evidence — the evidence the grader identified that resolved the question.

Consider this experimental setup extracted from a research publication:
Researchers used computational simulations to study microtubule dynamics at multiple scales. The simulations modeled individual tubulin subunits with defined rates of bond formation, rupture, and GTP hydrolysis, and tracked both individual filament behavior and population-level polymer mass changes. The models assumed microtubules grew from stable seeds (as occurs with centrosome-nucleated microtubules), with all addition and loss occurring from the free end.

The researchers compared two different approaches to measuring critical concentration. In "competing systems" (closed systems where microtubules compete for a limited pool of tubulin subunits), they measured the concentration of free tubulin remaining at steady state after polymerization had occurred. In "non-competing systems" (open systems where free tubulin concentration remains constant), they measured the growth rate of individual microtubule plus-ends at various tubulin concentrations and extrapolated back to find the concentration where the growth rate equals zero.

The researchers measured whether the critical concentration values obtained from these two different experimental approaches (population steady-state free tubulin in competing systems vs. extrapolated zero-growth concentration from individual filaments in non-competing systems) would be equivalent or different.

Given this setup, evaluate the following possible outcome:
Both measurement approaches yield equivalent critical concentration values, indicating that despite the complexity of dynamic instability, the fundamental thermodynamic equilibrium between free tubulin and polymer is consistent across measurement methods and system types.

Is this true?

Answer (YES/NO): NO